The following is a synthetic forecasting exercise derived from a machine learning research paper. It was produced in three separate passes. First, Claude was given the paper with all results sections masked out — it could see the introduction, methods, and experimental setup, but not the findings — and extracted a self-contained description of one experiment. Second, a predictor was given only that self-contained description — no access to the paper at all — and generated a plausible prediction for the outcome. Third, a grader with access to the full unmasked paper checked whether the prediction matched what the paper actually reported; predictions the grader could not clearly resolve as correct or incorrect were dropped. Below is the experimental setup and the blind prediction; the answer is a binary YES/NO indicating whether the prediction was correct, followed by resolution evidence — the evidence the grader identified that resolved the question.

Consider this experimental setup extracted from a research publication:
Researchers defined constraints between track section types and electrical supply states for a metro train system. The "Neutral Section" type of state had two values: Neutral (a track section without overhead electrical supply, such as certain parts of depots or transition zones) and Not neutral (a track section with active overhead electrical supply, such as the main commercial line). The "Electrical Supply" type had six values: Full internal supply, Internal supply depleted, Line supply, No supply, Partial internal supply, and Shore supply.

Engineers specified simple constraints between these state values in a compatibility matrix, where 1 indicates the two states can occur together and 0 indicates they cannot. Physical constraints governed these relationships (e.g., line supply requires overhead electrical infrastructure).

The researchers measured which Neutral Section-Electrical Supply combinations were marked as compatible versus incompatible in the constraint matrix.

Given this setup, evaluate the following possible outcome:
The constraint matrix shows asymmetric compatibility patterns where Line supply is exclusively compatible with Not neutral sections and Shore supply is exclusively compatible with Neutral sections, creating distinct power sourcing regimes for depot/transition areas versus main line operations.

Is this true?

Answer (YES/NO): YES